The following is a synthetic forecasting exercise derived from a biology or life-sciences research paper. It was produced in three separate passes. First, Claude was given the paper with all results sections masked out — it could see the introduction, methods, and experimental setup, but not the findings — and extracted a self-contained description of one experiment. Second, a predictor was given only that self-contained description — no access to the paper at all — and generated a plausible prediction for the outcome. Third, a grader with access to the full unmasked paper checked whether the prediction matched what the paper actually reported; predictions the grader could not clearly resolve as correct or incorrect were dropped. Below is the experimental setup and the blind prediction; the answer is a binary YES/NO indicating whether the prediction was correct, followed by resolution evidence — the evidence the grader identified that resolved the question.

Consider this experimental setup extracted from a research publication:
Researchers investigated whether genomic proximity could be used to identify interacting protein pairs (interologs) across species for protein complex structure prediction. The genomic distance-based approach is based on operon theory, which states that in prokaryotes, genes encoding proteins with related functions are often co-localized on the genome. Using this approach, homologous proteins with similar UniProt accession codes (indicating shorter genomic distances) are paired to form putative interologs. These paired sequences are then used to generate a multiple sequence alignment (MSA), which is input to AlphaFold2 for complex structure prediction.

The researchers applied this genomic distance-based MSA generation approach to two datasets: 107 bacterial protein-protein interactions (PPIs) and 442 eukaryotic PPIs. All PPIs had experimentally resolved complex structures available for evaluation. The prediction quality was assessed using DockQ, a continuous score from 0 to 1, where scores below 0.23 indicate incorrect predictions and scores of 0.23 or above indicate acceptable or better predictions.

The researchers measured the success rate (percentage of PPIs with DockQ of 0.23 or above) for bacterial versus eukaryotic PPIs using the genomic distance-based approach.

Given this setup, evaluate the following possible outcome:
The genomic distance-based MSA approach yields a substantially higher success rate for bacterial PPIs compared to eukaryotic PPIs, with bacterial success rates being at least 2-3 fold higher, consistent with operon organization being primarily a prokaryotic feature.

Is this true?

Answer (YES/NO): YES